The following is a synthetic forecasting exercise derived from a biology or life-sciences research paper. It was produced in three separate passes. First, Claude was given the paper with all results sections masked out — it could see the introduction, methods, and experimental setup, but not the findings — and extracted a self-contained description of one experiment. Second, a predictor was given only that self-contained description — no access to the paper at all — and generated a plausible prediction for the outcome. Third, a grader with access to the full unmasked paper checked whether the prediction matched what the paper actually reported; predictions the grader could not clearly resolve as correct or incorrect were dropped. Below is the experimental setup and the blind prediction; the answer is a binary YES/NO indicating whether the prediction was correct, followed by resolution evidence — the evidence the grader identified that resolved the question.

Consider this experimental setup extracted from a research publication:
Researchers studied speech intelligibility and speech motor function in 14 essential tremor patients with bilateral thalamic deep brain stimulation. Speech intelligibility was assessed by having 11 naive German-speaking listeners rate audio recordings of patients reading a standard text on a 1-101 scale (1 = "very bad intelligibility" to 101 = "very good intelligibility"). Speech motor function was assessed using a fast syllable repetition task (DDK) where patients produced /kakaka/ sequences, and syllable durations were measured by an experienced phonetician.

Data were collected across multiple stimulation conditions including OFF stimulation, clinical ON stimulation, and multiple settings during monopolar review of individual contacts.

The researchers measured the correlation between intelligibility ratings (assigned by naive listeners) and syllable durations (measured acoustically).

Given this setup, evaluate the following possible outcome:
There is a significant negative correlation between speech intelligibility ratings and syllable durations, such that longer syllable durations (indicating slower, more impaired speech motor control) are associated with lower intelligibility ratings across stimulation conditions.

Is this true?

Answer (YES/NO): YES